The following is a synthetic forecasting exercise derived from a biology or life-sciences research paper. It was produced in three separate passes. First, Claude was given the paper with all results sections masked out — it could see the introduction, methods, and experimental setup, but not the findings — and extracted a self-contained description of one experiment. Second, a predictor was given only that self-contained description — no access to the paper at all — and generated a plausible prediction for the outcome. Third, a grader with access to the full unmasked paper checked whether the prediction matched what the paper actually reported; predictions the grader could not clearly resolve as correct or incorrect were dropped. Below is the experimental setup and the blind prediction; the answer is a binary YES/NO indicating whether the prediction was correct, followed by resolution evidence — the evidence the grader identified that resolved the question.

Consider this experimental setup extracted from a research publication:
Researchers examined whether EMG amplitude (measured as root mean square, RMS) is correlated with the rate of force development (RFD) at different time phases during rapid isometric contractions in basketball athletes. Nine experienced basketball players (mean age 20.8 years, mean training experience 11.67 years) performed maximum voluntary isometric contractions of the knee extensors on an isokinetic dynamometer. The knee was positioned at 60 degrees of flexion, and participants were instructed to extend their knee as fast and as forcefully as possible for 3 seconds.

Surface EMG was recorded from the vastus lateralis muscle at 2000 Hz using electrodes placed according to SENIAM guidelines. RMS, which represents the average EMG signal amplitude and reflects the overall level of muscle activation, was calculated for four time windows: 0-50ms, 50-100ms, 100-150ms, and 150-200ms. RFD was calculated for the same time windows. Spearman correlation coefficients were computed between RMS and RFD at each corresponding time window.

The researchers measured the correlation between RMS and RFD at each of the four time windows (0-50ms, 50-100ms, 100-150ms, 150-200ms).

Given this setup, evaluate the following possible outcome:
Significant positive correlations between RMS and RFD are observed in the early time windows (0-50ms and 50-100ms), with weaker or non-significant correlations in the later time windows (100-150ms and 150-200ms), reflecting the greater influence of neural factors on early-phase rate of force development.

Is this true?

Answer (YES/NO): NO